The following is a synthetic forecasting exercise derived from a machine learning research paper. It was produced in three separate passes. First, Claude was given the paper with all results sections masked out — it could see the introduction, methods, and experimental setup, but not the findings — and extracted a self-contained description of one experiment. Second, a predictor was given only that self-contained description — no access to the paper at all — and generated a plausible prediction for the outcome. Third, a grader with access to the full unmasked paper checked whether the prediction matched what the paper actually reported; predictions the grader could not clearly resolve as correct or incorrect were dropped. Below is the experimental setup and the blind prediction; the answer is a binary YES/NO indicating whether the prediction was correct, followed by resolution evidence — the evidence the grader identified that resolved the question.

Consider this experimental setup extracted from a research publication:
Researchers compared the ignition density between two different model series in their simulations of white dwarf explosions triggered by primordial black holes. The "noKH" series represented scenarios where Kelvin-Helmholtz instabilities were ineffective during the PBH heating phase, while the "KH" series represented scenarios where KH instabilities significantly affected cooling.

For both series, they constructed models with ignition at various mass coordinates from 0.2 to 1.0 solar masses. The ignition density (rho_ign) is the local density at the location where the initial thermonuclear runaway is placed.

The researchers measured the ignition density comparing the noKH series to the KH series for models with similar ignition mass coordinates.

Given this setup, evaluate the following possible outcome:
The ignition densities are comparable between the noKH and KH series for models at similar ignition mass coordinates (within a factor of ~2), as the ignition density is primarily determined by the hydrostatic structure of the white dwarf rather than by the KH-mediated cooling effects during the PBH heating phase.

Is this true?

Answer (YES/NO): NO